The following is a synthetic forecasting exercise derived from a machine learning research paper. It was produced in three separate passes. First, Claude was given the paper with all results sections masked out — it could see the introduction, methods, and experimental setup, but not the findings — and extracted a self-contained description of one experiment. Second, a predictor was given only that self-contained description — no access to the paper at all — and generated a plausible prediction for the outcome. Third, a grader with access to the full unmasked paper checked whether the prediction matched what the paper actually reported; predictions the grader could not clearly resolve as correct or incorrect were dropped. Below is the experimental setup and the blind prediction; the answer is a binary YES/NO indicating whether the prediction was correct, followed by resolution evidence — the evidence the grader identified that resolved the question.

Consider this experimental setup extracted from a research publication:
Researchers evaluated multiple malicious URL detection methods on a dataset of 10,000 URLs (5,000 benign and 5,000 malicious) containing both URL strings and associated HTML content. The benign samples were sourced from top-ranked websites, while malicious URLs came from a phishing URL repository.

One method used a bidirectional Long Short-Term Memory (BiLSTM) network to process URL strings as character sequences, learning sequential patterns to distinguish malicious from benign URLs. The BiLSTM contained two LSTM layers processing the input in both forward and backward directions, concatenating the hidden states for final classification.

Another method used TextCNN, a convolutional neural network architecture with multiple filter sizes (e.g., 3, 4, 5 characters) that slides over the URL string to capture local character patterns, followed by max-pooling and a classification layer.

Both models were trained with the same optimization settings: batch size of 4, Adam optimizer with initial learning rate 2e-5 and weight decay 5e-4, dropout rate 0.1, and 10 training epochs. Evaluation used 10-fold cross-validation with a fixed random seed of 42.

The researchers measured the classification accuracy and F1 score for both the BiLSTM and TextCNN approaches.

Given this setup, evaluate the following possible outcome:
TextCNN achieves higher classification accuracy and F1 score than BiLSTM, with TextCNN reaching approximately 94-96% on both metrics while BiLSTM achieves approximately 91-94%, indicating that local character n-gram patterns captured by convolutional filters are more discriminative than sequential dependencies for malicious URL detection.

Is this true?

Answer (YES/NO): NO